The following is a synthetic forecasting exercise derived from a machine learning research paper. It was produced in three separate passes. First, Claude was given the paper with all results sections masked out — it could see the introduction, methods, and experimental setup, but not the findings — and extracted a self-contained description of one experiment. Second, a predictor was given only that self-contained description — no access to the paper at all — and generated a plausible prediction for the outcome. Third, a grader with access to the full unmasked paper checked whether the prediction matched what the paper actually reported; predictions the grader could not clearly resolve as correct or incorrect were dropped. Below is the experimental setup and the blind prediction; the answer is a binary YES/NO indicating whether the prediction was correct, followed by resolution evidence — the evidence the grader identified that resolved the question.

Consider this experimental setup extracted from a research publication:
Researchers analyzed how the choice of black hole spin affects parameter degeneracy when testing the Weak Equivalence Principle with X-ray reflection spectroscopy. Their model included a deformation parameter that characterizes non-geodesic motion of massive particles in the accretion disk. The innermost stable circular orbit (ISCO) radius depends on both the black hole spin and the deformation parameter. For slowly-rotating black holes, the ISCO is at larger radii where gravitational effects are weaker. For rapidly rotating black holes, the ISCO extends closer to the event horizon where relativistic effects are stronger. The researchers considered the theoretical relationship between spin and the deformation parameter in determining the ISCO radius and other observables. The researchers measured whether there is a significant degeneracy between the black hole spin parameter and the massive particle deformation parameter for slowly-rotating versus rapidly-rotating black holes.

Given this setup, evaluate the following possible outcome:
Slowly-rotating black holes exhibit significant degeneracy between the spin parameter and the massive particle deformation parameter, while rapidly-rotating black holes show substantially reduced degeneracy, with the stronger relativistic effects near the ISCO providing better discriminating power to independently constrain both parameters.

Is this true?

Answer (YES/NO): YES